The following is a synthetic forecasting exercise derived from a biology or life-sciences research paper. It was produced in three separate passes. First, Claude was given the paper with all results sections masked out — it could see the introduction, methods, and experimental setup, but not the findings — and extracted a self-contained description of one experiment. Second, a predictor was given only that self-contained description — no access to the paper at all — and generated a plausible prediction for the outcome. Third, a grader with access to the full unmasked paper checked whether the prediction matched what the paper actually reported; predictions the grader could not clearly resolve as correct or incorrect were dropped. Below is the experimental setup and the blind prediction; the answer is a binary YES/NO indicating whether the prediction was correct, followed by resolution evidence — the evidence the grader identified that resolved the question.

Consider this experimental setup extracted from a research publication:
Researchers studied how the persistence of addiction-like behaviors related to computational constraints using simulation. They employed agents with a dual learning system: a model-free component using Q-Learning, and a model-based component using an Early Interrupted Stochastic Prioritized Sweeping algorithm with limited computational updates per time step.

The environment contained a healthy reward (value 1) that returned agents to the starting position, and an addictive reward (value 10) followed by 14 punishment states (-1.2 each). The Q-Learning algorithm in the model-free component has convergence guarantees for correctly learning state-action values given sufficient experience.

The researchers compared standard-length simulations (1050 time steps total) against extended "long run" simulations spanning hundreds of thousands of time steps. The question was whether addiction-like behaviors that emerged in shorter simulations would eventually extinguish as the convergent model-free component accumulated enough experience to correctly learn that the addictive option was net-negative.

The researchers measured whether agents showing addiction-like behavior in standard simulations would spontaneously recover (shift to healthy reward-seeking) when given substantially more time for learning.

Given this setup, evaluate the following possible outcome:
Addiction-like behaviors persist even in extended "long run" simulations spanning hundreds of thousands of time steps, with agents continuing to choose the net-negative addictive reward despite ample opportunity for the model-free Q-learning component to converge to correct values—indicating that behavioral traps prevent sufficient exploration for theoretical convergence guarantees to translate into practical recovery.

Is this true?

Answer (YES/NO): NO